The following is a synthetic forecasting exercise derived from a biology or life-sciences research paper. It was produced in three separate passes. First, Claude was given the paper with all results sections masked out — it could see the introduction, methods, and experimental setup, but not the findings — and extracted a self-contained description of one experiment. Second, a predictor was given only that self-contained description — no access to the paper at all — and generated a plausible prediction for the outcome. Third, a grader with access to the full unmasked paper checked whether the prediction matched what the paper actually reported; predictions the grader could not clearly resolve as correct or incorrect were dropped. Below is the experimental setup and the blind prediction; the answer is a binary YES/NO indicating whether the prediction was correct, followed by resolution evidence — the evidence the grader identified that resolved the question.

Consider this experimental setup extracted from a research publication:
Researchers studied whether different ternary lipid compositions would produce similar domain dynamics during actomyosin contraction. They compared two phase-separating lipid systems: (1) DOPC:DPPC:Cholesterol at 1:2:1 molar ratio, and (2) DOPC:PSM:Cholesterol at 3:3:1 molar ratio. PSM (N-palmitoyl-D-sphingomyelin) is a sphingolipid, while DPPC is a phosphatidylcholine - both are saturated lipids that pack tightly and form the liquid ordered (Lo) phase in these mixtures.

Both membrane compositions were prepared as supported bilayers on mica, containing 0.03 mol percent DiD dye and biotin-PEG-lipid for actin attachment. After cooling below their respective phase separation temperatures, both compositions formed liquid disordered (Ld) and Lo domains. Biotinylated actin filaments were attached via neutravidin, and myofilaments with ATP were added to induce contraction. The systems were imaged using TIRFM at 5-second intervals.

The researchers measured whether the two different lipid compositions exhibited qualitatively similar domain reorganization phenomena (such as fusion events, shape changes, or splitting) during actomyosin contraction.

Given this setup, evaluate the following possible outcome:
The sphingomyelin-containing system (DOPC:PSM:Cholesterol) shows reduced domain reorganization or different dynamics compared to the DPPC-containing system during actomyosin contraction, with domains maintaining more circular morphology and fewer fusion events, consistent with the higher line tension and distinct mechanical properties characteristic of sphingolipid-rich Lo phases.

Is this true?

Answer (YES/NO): NO